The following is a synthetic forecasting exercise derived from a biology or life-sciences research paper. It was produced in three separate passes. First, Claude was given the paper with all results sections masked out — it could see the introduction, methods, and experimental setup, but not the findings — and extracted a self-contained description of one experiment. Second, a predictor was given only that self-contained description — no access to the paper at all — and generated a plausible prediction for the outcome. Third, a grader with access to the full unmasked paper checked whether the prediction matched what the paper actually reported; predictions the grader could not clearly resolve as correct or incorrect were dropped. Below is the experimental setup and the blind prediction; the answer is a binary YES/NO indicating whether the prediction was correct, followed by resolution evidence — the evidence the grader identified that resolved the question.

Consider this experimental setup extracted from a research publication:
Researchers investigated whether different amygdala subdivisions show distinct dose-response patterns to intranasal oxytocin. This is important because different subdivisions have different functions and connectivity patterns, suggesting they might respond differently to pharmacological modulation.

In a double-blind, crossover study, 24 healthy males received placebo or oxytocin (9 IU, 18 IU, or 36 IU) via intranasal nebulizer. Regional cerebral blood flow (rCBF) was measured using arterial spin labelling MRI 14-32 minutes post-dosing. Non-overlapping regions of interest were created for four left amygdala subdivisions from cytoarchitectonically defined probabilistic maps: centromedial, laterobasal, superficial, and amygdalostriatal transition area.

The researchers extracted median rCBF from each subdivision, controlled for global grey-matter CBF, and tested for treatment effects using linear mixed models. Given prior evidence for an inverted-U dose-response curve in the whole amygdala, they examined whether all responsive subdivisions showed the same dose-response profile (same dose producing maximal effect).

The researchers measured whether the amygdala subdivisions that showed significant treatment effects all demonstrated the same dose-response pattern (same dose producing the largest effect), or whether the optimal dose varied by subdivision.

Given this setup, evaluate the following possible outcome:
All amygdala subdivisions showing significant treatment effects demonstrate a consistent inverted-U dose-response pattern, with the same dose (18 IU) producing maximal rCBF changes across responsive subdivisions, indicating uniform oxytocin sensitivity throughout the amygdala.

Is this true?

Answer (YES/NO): NO